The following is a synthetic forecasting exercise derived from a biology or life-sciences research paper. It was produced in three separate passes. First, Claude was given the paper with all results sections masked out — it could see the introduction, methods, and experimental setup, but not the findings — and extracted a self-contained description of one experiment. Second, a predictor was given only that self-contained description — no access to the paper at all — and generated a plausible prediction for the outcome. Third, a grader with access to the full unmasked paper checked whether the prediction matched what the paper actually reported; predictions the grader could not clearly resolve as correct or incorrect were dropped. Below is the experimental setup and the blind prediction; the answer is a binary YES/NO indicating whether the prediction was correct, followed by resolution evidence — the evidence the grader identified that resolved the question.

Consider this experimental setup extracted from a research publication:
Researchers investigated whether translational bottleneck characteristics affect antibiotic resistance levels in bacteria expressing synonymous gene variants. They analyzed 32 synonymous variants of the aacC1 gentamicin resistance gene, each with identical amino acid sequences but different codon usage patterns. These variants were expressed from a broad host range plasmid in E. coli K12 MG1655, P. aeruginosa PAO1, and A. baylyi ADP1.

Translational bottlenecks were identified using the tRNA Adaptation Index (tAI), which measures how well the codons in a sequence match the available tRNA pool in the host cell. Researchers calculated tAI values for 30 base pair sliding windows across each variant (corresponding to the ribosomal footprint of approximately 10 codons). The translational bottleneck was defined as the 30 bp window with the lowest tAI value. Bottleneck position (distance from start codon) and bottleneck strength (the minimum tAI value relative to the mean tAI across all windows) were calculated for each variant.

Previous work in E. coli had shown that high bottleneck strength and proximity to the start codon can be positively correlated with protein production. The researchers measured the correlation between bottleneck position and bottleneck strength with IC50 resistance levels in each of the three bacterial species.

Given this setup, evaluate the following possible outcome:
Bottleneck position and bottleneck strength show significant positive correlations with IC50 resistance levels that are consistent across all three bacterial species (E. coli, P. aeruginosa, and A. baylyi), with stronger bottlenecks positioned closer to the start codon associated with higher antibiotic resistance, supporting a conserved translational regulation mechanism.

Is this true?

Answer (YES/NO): NO